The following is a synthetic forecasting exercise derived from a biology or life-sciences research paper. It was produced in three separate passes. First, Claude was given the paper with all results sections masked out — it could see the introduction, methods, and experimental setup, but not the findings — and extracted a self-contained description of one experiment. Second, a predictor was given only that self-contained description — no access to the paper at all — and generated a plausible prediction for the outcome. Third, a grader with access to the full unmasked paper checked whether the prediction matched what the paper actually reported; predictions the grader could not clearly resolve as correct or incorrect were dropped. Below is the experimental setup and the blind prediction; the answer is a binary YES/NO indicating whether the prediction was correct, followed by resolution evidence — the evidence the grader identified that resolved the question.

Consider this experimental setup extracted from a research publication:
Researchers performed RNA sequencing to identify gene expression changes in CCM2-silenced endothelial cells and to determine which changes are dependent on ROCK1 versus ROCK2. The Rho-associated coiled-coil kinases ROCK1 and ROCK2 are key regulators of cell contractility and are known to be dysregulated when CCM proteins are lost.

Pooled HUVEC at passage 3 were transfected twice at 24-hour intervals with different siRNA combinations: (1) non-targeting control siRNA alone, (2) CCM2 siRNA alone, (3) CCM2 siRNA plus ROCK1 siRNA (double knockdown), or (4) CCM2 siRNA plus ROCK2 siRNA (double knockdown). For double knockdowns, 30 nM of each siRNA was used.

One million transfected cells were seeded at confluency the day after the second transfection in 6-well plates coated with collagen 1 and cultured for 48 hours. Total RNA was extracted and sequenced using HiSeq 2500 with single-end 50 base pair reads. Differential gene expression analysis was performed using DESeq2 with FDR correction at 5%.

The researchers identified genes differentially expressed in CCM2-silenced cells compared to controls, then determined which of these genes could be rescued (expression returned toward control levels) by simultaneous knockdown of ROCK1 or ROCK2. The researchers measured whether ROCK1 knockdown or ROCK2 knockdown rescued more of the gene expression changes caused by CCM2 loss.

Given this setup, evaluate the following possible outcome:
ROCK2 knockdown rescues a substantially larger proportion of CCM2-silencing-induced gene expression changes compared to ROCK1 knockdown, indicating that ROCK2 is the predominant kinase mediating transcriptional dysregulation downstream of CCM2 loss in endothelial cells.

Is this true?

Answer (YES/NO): YES